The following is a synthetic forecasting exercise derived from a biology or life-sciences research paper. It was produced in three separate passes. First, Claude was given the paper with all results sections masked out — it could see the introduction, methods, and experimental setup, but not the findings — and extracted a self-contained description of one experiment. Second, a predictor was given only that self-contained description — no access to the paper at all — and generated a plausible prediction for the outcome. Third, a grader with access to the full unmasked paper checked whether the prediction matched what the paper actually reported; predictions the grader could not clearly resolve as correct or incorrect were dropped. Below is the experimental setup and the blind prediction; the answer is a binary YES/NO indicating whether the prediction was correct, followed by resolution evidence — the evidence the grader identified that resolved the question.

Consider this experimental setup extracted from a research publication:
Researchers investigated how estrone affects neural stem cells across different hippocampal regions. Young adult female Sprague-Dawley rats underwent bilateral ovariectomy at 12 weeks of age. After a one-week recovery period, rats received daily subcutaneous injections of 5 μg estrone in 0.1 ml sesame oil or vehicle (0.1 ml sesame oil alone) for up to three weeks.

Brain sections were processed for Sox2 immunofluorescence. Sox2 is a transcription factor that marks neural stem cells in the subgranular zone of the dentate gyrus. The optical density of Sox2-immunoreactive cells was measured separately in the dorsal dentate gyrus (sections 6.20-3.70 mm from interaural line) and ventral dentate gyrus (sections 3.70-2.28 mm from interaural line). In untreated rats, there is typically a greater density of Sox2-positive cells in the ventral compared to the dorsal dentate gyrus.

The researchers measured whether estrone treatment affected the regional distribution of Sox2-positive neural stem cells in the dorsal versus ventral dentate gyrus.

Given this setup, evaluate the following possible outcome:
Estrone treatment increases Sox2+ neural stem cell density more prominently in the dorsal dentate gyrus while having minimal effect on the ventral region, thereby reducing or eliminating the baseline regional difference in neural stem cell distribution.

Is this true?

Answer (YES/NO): NO